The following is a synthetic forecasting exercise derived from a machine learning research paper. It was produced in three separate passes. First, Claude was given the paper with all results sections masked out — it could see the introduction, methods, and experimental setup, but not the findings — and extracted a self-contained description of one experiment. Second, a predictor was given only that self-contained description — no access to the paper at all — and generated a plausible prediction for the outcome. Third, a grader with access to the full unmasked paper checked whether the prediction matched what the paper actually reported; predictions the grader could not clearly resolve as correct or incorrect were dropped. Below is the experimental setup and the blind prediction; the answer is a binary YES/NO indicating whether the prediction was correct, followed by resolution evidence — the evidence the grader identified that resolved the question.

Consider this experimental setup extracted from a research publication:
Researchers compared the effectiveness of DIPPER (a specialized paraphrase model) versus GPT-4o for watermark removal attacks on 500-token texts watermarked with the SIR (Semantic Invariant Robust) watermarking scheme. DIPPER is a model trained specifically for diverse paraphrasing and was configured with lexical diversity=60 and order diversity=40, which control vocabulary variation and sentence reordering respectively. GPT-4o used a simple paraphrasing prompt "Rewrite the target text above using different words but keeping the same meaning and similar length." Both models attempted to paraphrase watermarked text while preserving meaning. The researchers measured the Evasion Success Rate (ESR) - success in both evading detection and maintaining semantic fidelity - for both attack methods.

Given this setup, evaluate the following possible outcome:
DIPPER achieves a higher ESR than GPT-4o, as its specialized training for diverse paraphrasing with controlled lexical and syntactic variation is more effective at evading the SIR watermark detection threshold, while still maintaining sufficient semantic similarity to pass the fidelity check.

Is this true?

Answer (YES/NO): NO